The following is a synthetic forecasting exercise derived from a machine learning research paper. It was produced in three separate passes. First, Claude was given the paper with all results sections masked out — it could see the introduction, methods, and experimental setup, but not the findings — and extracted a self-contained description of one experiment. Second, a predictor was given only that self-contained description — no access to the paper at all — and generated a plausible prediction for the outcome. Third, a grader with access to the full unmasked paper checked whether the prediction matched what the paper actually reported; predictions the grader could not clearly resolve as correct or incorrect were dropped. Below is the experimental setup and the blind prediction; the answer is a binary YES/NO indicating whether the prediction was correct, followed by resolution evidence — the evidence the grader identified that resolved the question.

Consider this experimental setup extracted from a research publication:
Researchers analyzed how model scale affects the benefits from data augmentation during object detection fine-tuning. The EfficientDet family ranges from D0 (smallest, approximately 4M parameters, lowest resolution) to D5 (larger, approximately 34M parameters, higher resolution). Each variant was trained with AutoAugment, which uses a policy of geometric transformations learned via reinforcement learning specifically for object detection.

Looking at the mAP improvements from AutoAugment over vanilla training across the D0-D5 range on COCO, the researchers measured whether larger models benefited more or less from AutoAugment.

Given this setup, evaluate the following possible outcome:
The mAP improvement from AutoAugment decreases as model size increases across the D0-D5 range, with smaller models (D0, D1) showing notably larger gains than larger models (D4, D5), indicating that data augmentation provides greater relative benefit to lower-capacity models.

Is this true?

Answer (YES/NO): NO